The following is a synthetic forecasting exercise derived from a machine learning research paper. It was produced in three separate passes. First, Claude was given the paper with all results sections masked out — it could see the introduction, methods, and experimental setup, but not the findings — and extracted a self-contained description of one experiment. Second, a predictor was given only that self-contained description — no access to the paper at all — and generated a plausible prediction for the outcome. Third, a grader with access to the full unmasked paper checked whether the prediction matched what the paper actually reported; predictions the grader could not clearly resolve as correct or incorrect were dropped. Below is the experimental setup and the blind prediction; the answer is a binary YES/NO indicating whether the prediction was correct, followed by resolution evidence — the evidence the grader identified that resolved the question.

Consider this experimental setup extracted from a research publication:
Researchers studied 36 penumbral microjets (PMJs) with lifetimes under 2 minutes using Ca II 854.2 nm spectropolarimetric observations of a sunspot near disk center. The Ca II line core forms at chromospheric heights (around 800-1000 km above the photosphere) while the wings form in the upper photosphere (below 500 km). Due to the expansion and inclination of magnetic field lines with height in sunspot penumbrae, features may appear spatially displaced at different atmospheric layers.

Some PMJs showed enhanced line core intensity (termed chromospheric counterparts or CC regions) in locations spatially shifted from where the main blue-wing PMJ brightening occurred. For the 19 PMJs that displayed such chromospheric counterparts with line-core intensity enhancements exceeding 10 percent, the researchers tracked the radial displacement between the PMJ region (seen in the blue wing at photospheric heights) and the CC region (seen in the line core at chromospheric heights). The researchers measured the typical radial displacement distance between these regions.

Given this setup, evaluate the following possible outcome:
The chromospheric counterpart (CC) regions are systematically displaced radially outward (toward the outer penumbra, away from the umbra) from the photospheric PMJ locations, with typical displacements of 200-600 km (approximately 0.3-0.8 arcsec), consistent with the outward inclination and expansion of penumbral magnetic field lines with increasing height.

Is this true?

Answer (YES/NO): NO